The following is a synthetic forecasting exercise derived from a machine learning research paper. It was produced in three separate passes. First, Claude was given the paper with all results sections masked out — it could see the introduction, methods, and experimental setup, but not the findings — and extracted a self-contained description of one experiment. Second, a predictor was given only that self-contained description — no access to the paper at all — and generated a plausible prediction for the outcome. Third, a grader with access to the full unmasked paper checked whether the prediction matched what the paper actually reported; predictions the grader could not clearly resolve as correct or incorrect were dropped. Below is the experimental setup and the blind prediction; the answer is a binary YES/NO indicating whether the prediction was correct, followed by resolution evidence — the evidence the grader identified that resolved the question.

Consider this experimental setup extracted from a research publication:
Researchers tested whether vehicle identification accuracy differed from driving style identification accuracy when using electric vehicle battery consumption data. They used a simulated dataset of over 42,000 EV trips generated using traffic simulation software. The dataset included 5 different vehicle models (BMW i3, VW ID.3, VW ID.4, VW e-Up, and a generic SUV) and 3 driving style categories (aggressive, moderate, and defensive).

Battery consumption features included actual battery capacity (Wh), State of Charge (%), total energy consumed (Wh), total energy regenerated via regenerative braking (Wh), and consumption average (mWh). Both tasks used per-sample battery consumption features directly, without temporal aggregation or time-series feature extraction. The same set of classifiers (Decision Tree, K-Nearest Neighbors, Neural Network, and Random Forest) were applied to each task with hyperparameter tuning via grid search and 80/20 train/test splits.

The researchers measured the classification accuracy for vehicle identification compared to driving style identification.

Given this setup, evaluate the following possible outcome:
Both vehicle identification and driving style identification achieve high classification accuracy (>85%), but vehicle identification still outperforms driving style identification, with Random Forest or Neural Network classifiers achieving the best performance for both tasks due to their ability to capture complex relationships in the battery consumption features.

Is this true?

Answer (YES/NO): YES